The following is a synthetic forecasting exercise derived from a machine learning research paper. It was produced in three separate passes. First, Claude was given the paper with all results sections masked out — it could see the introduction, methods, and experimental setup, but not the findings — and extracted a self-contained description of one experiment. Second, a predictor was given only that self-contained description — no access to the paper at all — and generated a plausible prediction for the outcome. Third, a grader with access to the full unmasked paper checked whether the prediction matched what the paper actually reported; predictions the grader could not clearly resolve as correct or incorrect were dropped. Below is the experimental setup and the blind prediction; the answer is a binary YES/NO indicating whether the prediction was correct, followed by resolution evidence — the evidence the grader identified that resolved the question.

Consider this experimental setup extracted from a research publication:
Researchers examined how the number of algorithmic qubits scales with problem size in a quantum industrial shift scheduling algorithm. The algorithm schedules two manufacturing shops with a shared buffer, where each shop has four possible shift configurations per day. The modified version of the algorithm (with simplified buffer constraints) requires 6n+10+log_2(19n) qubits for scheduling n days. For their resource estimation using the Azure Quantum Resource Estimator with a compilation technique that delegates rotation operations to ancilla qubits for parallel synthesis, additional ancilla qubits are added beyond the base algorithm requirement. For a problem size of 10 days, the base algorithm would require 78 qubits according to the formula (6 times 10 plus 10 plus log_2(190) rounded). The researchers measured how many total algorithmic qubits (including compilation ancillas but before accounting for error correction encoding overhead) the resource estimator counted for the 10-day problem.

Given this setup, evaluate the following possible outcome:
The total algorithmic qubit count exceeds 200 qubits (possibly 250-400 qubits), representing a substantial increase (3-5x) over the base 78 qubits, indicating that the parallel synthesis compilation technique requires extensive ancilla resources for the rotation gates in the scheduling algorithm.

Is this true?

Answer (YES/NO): NO